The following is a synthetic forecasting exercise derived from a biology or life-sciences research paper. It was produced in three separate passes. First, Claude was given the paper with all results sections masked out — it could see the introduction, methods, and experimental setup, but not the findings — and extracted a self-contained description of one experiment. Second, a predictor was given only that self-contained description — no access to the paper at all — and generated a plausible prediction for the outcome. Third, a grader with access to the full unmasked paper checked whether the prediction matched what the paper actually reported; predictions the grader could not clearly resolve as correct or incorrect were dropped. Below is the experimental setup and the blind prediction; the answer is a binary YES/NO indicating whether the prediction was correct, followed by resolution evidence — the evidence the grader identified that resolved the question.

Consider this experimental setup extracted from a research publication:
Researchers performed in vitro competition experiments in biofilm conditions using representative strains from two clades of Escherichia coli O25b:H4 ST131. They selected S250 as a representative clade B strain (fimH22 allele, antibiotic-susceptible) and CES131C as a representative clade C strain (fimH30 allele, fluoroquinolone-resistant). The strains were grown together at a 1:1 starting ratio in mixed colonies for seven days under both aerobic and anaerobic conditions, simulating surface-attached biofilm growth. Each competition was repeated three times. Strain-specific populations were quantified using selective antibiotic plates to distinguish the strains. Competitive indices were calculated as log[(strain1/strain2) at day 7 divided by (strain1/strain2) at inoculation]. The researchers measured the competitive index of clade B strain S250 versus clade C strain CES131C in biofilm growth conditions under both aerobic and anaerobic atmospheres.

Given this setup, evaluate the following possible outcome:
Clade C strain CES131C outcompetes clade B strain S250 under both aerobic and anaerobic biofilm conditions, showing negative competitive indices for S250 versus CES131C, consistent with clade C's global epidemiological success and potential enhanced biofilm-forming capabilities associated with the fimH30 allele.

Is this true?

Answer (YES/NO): NO